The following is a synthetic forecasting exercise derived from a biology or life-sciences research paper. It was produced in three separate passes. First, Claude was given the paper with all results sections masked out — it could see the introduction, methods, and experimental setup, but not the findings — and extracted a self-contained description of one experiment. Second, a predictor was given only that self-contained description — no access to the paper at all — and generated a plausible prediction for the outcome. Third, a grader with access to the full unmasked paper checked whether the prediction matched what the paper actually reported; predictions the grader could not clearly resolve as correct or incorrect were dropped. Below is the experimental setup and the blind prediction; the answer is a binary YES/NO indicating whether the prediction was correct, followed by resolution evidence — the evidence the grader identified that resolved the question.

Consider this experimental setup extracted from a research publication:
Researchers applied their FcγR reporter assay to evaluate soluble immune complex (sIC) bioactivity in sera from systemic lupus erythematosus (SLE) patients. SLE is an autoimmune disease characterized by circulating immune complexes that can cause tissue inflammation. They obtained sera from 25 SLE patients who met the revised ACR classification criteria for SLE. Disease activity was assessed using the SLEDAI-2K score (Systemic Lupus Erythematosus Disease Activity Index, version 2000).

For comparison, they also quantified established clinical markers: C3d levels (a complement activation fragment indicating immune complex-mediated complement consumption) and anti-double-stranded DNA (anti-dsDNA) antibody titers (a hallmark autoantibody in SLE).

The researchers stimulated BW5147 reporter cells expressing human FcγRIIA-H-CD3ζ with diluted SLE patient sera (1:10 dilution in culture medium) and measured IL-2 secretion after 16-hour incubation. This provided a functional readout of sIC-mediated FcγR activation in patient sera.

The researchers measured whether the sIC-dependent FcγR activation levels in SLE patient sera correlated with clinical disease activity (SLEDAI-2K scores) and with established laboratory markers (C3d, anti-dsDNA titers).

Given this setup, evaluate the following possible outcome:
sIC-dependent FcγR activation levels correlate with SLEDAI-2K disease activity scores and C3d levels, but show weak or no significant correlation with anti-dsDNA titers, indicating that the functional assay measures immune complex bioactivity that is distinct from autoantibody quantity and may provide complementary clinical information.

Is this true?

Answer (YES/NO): NO